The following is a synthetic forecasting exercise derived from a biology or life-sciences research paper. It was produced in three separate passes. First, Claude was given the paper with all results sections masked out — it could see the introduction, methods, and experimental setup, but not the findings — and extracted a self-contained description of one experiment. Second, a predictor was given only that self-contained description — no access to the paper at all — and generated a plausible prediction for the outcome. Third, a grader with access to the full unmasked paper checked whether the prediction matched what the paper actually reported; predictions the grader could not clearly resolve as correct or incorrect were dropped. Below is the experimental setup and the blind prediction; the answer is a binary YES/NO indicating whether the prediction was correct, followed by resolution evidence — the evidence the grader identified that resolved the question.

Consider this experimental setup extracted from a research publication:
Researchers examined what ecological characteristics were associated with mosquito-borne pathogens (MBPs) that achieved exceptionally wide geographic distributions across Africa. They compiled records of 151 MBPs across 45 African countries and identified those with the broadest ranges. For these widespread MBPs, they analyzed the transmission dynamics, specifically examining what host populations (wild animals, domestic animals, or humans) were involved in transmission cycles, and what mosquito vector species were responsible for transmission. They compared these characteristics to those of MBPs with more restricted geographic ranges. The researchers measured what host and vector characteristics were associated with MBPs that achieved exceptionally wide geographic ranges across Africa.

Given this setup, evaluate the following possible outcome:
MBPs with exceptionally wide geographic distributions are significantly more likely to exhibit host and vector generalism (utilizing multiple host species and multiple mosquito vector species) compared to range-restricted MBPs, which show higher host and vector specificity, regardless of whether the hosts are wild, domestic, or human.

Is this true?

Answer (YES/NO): NO